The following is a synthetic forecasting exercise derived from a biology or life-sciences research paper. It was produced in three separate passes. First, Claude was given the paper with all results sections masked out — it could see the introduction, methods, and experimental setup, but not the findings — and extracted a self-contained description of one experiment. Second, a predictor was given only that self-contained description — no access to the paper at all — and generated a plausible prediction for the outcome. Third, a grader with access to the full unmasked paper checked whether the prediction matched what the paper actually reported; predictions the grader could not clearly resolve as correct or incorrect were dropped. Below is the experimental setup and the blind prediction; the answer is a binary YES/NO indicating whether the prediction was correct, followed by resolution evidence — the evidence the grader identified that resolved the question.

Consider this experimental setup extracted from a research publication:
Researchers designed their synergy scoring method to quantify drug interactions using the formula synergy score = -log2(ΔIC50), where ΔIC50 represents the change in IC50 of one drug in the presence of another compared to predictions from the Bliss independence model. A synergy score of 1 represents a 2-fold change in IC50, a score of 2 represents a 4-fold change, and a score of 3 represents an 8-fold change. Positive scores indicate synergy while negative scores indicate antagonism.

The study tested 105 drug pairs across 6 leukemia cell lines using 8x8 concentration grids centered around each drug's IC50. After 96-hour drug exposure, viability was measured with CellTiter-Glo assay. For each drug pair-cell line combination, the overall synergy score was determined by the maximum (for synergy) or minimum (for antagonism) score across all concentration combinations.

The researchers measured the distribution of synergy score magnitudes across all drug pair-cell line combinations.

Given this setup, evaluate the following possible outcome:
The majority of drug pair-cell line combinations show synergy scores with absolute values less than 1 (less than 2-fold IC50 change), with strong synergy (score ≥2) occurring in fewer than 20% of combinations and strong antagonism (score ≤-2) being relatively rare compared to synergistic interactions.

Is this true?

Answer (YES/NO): NO